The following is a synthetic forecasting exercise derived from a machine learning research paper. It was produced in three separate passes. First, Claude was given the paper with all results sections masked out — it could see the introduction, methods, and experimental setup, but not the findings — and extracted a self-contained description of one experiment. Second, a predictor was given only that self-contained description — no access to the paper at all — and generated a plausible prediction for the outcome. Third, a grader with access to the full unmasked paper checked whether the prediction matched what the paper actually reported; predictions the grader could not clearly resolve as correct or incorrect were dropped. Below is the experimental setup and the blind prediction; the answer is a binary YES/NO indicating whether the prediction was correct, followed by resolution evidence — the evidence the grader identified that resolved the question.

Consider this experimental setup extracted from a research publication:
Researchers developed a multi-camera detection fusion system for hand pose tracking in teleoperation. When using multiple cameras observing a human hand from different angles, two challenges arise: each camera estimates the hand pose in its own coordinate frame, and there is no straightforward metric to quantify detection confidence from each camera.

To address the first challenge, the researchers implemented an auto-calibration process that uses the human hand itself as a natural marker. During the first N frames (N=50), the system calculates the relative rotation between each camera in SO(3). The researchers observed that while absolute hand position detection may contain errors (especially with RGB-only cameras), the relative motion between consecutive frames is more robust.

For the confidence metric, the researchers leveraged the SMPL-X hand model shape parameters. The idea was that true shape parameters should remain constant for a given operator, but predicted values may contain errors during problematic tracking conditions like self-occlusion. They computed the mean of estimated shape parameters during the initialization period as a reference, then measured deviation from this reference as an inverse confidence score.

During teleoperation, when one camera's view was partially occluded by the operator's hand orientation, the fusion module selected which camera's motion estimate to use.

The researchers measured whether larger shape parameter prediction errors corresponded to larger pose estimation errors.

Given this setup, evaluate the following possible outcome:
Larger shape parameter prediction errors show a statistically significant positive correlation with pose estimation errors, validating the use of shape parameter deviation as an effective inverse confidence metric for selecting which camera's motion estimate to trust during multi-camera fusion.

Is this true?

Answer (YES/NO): NO